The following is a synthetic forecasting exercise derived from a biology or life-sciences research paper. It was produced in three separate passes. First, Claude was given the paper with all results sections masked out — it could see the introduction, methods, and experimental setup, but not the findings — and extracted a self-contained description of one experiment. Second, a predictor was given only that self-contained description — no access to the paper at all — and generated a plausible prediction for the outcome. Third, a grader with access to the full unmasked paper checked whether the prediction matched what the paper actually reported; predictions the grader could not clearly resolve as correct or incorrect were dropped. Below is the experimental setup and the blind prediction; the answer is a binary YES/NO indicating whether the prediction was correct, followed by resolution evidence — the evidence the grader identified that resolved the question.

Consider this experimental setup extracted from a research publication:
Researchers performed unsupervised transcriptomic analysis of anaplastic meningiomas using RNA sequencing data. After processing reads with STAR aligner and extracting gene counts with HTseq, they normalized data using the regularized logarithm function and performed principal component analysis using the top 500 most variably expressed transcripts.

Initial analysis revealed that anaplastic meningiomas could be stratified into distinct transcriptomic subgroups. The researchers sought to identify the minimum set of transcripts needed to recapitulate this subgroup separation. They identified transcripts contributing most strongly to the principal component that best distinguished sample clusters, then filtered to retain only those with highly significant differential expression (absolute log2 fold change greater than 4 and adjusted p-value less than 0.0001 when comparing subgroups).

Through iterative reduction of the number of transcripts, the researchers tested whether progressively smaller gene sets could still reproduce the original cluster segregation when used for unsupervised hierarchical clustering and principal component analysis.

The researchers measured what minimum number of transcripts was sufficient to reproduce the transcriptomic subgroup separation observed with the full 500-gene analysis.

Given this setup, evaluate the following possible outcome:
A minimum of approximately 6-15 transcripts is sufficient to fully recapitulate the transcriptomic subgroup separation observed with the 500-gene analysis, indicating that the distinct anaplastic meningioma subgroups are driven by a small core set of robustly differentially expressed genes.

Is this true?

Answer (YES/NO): YES